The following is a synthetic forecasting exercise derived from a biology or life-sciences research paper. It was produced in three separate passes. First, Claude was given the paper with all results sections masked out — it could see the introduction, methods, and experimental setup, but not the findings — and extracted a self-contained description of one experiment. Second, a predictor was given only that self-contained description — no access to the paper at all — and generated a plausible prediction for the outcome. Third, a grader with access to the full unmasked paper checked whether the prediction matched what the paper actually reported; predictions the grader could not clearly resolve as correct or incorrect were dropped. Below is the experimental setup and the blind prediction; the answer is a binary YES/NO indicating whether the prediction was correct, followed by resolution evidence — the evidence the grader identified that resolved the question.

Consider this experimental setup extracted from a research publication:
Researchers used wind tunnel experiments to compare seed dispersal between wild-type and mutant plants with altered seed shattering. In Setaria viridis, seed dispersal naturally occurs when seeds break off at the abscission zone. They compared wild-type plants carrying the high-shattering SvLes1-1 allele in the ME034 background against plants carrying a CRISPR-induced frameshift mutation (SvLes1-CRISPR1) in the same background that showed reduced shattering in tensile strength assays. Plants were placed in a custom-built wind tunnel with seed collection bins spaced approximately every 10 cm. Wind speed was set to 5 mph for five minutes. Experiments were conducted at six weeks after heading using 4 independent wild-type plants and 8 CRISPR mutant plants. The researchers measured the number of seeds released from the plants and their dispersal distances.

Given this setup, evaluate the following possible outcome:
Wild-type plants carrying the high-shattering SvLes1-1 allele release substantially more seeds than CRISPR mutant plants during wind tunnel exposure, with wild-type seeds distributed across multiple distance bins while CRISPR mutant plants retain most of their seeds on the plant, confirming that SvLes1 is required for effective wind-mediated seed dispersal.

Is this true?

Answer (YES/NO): YES